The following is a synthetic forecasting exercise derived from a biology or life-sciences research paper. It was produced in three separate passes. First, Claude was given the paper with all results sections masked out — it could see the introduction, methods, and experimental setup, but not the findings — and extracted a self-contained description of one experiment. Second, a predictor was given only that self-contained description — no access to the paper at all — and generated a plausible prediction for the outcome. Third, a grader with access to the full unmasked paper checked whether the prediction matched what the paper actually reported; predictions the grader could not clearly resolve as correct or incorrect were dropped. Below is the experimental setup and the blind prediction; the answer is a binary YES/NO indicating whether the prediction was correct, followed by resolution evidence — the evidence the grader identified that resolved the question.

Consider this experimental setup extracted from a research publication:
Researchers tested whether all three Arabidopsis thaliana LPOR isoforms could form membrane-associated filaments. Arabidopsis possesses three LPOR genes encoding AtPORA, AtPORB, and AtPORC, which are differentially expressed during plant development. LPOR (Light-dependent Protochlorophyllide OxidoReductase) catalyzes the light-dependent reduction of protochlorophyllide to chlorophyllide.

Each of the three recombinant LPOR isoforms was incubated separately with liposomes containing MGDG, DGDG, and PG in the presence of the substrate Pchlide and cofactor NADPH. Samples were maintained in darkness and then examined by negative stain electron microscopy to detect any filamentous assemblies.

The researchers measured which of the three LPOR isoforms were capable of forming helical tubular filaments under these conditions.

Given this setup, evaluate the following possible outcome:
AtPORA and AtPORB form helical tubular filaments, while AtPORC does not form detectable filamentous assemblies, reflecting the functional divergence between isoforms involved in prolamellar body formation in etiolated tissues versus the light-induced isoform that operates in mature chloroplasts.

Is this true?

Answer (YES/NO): NO